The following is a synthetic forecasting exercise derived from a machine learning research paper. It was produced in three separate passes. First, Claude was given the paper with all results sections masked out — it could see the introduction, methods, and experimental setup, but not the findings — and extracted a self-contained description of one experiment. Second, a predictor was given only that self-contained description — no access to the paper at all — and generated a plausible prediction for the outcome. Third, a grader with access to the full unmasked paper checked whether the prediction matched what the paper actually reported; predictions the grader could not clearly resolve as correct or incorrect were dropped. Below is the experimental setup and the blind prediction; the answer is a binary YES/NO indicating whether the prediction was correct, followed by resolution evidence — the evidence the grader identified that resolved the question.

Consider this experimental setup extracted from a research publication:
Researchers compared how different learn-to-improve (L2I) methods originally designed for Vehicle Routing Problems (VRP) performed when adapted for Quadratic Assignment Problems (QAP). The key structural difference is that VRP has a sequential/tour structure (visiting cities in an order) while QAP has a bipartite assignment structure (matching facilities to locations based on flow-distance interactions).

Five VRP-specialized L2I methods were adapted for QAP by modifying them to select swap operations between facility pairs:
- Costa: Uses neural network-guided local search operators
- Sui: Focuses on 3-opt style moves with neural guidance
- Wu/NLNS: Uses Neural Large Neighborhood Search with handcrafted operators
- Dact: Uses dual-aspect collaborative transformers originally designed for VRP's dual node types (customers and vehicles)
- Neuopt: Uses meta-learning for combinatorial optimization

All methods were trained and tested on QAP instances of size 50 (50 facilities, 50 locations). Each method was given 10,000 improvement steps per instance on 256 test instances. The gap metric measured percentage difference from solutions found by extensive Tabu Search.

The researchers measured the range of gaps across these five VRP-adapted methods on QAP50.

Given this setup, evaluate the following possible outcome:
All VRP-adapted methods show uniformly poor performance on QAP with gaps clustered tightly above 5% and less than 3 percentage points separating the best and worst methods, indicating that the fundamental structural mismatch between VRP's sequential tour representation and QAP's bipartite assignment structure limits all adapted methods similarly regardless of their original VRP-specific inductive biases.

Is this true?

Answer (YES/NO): NO